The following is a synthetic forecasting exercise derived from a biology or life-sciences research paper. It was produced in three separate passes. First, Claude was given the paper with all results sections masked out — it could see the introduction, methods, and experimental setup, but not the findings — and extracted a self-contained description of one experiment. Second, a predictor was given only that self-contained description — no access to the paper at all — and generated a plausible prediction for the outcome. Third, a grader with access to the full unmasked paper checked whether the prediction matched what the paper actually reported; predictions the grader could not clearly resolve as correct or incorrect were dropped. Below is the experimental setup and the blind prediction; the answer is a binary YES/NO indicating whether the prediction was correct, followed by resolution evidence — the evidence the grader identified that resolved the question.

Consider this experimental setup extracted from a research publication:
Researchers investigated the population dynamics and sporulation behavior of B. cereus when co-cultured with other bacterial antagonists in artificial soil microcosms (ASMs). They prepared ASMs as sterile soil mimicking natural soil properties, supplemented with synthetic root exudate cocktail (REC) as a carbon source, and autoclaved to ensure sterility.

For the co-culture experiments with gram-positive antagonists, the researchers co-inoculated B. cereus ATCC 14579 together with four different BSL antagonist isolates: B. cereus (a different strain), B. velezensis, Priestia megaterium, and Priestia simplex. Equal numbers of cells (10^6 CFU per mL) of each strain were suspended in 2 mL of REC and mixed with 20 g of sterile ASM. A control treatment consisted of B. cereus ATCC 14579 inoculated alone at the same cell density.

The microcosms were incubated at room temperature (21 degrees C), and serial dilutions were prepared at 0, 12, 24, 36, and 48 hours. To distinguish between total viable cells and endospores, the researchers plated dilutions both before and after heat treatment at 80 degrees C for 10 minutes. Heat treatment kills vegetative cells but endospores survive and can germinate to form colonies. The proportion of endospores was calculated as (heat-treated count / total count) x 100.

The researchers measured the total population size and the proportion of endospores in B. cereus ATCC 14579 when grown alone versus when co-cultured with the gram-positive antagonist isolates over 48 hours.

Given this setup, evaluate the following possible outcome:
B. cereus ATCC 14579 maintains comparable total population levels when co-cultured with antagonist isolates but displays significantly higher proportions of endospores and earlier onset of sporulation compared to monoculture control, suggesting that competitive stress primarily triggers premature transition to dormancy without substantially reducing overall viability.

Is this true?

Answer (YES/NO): NO